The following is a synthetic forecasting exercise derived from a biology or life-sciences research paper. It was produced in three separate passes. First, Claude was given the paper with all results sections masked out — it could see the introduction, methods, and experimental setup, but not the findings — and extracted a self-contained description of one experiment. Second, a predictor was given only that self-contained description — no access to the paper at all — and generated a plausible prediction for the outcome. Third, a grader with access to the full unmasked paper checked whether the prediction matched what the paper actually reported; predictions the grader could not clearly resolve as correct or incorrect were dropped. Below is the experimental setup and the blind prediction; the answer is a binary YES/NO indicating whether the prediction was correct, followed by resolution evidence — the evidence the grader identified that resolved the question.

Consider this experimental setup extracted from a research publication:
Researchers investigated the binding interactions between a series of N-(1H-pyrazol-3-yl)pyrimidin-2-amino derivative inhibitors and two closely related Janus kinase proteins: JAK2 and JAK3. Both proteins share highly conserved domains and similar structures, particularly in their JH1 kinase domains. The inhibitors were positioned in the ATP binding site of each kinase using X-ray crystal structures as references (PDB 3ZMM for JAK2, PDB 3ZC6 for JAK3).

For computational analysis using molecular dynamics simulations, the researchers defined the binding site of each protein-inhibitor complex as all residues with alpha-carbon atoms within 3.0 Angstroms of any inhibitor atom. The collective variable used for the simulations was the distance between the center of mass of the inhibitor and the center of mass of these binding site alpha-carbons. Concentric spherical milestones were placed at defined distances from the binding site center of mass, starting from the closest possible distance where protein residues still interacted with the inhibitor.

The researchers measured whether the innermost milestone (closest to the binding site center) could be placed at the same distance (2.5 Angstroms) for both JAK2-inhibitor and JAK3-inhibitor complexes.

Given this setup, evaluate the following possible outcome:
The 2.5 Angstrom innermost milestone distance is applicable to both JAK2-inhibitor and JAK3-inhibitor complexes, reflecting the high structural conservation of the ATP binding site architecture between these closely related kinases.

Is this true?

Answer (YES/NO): NO